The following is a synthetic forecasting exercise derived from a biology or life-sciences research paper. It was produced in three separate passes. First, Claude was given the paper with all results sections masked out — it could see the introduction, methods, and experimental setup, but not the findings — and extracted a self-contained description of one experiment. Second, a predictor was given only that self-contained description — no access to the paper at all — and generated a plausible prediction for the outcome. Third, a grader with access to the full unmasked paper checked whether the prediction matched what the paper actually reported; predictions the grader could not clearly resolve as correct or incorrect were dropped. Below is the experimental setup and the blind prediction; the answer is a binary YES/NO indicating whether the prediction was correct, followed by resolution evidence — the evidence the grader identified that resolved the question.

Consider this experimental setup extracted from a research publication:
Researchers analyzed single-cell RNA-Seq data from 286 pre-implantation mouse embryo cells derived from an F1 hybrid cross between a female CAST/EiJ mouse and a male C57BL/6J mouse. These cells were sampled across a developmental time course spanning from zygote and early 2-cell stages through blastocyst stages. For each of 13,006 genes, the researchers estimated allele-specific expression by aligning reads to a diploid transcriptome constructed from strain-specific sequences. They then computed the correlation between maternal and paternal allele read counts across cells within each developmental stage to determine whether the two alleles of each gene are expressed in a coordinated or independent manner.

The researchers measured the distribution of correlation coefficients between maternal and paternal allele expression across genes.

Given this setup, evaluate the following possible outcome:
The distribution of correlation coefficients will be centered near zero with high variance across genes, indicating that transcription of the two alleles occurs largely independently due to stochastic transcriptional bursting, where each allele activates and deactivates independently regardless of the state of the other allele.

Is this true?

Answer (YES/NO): NO